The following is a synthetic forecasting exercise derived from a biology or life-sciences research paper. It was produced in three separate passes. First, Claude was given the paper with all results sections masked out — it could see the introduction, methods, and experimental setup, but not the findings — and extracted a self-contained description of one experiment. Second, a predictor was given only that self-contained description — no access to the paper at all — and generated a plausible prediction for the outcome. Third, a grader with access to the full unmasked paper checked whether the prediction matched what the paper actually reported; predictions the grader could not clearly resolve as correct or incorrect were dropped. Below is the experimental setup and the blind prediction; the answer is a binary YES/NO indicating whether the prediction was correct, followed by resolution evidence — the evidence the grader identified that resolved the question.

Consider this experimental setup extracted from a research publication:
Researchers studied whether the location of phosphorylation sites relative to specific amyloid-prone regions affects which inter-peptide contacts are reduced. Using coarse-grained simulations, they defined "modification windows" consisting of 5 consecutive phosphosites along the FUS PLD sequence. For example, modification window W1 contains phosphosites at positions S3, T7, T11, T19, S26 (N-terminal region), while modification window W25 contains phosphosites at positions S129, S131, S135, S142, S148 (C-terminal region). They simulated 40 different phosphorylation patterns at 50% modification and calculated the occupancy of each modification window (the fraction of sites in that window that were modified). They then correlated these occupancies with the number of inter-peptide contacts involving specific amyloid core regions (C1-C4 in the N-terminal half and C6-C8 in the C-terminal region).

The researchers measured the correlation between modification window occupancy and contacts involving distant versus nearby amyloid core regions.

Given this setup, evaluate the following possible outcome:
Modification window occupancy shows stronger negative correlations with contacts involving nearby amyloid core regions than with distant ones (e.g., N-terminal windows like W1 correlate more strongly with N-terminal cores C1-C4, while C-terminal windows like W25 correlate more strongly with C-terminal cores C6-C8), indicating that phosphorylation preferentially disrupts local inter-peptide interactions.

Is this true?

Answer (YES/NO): YES